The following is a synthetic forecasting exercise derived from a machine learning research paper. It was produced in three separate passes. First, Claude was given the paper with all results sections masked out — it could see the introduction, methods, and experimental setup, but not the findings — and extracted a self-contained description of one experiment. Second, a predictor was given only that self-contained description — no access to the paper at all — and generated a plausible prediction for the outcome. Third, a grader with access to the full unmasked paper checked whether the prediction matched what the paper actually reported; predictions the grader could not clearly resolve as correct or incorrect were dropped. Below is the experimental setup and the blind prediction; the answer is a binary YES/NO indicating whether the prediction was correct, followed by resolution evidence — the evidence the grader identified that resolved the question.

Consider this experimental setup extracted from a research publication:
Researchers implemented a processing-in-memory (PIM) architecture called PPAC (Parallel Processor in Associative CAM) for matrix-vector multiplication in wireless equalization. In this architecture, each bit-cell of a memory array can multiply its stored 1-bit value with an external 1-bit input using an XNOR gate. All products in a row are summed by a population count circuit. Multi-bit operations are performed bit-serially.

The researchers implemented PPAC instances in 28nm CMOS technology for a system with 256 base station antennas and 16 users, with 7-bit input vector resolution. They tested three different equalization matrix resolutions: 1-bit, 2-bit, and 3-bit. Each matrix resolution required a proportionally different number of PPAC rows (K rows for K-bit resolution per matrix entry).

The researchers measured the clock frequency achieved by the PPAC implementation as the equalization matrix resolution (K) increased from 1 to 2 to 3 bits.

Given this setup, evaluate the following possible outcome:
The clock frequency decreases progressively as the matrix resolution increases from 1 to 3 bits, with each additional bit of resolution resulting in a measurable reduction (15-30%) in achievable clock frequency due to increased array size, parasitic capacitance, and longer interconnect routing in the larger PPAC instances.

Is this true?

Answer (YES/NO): NO